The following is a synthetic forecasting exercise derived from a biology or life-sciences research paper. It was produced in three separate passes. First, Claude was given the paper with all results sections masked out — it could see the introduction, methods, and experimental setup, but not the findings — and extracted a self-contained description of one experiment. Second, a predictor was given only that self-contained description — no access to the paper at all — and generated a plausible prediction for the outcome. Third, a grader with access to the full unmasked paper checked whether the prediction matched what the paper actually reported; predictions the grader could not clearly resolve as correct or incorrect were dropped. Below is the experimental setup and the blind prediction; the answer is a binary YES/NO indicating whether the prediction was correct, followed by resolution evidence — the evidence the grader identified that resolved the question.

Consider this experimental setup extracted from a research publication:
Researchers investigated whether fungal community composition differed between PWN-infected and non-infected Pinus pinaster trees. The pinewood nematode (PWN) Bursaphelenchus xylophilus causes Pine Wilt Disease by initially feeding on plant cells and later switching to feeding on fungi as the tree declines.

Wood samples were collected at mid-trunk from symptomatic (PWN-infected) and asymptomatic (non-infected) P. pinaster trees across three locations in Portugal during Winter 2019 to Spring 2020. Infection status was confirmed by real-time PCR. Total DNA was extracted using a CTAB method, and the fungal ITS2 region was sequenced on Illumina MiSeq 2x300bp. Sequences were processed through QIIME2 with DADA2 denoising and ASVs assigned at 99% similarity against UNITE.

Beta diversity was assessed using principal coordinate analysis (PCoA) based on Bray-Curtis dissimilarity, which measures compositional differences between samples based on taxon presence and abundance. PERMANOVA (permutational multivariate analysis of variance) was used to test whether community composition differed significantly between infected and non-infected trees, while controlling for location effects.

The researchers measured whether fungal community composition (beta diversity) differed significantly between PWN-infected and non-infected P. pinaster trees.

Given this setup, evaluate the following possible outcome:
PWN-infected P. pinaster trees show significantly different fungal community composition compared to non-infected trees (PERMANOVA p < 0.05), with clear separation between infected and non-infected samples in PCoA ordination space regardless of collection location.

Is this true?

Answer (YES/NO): YES